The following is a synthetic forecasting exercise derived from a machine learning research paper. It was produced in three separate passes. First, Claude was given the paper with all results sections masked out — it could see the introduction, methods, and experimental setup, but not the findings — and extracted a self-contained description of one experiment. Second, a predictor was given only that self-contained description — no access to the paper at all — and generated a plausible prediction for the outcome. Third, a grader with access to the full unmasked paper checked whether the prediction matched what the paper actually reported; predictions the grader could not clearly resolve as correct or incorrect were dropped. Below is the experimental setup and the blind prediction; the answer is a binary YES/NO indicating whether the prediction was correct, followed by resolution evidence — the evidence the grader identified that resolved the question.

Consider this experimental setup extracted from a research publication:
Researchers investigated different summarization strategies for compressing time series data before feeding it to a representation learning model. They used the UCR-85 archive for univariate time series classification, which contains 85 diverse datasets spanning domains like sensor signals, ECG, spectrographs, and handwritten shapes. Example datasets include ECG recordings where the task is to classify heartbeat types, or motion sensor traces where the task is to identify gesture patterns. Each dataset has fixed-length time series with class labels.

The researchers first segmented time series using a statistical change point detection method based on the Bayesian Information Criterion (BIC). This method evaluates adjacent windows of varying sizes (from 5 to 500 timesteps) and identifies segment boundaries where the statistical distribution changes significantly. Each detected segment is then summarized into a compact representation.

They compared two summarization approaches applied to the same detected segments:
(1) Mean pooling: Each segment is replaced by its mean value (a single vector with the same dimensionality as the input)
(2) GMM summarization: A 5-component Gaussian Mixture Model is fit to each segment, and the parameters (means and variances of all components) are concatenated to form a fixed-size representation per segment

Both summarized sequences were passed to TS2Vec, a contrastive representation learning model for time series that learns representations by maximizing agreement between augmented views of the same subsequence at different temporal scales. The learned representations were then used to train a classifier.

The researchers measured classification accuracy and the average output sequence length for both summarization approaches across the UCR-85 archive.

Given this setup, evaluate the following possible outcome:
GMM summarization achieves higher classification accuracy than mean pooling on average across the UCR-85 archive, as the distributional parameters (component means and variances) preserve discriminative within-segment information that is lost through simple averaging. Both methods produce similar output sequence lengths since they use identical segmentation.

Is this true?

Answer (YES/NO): NO